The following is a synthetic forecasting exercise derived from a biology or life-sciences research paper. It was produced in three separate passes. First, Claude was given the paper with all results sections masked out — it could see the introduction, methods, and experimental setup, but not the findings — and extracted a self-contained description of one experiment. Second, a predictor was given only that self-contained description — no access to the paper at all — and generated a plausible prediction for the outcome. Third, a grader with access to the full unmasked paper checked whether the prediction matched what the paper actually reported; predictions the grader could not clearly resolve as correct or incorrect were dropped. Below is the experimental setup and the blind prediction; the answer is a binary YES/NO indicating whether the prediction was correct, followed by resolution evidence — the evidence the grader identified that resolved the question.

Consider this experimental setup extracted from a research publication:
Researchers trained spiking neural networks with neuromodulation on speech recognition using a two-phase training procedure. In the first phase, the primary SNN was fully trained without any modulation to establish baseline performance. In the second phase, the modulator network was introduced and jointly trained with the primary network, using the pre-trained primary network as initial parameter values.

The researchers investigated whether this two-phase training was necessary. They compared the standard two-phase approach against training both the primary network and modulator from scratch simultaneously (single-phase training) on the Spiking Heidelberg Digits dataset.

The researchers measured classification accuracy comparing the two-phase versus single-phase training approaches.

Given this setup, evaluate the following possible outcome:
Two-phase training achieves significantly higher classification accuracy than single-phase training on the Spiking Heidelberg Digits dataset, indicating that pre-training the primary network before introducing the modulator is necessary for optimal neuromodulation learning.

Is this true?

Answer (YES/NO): YES